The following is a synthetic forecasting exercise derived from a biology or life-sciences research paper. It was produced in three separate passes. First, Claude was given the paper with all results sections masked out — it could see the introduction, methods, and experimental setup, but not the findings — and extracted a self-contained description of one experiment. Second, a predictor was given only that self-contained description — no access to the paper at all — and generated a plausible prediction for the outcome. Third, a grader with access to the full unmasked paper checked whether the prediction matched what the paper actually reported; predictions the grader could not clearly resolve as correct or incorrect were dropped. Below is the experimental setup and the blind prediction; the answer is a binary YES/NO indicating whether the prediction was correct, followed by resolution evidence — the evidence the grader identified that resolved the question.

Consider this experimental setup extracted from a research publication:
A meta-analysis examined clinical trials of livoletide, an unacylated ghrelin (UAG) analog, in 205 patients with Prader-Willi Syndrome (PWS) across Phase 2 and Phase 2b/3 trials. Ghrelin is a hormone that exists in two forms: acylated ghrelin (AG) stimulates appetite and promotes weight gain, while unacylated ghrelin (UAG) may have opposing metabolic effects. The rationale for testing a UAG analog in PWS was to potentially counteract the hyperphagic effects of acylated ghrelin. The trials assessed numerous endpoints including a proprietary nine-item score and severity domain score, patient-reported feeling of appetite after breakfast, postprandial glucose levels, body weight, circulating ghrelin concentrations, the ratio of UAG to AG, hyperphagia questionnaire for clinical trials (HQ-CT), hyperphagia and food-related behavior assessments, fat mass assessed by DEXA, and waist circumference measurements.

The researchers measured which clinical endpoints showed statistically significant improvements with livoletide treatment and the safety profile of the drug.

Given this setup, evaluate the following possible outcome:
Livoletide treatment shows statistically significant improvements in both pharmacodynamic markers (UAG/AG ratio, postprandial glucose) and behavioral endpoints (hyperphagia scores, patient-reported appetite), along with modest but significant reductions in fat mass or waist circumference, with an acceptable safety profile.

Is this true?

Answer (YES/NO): NO